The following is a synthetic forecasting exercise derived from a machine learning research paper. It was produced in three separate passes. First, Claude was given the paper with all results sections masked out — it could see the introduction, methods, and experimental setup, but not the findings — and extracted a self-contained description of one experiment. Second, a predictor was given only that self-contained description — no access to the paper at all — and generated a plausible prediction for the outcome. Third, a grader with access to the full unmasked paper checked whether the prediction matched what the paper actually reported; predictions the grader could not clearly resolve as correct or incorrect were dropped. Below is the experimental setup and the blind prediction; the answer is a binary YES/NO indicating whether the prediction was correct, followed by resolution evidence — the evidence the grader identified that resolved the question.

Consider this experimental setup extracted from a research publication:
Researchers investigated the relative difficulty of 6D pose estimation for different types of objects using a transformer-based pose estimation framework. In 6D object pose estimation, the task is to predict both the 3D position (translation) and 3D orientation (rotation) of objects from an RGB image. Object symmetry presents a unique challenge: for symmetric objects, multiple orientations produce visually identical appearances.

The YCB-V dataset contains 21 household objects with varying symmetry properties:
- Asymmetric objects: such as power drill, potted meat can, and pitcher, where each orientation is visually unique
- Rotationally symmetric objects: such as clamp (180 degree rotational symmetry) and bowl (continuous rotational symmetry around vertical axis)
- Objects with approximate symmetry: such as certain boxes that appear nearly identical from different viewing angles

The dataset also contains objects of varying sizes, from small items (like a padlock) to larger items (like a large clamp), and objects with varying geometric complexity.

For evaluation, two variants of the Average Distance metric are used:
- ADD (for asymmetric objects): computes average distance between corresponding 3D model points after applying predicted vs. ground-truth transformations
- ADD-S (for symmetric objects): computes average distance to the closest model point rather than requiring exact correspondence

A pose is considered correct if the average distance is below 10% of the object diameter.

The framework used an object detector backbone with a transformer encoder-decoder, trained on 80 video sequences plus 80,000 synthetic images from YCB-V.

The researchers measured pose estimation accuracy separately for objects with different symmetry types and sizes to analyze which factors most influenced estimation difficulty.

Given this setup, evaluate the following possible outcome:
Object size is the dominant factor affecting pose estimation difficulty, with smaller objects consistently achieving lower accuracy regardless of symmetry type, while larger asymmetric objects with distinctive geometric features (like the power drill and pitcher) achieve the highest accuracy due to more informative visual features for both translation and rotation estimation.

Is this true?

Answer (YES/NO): NO